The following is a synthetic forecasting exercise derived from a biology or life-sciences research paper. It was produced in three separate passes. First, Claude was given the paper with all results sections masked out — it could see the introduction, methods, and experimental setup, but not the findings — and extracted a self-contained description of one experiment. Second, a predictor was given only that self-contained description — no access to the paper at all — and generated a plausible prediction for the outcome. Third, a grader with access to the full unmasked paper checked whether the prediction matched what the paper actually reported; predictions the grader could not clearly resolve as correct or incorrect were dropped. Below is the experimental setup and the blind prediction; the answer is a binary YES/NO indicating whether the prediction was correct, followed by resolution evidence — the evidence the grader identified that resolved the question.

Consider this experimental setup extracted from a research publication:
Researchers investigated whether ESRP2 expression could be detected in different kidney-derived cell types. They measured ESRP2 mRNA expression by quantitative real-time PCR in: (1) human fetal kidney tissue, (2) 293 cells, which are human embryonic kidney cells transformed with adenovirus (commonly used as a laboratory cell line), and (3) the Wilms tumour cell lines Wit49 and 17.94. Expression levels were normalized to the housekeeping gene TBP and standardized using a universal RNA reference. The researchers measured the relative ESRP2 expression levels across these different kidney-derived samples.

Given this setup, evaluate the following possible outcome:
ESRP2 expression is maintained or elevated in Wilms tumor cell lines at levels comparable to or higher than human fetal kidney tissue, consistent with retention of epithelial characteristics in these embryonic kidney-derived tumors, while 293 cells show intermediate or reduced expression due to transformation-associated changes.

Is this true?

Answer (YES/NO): NO